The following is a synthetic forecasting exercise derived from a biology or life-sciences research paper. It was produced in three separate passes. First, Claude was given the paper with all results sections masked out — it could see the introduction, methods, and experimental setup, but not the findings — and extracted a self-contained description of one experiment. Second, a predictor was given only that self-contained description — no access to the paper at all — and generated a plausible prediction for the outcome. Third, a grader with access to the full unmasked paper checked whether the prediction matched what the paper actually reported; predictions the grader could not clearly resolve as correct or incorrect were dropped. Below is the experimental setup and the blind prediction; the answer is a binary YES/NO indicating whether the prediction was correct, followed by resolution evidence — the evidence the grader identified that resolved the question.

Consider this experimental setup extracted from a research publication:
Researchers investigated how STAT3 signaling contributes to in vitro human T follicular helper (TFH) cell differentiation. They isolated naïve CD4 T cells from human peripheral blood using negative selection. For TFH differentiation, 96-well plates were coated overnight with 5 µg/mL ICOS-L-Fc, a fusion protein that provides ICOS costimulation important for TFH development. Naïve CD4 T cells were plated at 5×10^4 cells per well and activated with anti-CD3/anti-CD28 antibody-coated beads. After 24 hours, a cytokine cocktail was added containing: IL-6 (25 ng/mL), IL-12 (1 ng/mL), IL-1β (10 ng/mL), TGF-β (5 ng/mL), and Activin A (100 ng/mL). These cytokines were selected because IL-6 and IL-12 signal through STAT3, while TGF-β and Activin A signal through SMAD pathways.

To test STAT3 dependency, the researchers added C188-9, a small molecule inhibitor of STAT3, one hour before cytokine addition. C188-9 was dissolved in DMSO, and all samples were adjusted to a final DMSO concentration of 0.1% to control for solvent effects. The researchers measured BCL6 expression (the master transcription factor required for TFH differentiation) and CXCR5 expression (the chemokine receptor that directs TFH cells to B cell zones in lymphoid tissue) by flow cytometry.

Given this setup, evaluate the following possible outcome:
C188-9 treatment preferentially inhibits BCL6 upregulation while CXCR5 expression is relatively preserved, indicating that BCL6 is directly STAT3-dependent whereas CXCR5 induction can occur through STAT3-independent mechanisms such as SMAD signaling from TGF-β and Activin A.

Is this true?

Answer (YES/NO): NO